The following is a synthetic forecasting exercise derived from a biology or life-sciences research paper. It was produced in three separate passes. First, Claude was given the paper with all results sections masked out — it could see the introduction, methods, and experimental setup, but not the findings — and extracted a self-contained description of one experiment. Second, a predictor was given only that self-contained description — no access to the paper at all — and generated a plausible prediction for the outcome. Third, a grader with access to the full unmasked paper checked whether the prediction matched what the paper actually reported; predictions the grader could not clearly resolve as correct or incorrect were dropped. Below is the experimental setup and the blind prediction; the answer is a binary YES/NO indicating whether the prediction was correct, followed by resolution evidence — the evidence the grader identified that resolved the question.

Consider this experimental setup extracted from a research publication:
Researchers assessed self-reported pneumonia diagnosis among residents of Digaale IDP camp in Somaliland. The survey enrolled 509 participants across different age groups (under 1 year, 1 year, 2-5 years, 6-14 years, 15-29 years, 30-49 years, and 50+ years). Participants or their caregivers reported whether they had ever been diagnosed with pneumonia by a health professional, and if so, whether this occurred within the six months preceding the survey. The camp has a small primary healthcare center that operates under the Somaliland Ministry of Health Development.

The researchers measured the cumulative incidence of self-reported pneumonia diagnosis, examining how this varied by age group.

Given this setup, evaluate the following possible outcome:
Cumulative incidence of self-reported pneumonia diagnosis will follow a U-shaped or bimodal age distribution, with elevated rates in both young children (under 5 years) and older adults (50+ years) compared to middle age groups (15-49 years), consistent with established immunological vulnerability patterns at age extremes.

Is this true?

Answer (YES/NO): NO